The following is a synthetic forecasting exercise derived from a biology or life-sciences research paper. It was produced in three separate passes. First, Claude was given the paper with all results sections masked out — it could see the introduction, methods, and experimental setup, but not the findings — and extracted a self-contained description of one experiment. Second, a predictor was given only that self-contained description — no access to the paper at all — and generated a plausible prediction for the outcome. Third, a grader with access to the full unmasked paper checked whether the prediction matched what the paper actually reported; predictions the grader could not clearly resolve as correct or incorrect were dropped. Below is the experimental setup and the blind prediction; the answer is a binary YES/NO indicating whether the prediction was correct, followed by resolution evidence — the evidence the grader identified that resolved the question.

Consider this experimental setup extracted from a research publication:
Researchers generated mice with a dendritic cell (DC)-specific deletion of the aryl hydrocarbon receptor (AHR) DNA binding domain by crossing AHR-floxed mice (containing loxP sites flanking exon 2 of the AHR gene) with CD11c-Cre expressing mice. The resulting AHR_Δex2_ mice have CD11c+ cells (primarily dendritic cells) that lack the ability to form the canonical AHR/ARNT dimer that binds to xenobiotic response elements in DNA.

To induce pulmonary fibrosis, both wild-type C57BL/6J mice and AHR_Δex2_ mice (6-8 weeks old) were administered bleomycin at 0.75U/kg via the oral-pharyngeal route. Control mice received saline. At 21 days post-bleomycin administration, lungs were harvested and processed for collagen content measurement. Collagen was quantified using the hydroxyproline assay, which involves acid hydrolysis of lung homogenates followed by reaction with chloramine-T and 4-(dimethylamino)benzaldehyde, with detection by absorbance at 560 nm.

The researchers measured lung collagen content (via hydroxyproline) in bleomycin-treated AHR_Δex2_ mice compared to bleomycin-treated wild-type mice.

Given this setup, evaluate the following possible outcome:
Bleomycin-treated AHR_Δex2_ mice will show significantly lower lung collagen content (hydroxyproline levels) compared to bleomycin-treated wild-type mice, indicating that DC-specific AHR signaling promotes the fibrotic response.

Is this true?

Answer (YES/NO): NO